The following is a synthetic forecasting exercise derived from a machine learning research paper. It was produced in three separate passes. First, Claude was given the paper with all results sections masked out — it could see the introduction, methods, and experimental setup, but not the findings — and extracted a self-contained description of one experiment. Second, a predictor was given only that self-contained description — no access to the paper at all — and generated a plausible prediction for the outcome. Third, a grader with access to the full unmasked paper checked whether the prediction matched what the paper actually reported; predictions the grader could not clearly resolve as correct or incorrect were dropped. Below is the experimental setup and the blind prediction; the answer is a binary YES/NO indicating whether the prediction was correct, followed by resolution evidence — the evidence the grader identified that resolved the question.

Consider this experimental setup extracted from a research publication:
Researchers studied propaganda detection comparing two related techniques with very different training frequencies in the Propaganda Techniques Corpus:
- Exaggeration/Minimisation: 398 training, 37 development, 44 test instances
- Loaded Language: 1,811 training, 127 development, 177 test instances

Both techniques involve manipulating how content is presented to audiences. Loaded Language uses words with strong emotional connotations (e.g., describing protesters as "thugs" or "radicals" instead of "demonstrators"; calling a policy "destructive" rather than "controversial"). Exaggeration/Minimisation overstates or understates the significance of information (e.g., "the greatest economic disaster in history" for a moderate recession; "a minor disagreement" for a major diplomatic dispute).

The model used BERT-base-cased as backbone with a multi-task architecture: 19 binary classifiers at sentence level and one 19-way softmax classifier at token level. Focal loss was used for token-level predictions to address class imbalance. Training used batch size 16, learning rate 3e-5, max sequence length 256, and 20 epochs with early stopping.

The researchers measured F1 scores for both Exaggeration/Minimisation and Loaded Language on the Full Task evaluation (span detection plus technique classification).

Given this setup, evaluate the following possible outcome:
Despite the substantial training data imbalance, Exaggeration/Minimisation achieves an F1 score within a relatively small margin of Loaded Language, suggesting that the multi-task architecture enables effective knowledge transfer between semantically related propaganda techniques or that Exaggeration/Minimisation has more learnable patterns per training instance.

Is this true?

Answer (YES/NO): NO